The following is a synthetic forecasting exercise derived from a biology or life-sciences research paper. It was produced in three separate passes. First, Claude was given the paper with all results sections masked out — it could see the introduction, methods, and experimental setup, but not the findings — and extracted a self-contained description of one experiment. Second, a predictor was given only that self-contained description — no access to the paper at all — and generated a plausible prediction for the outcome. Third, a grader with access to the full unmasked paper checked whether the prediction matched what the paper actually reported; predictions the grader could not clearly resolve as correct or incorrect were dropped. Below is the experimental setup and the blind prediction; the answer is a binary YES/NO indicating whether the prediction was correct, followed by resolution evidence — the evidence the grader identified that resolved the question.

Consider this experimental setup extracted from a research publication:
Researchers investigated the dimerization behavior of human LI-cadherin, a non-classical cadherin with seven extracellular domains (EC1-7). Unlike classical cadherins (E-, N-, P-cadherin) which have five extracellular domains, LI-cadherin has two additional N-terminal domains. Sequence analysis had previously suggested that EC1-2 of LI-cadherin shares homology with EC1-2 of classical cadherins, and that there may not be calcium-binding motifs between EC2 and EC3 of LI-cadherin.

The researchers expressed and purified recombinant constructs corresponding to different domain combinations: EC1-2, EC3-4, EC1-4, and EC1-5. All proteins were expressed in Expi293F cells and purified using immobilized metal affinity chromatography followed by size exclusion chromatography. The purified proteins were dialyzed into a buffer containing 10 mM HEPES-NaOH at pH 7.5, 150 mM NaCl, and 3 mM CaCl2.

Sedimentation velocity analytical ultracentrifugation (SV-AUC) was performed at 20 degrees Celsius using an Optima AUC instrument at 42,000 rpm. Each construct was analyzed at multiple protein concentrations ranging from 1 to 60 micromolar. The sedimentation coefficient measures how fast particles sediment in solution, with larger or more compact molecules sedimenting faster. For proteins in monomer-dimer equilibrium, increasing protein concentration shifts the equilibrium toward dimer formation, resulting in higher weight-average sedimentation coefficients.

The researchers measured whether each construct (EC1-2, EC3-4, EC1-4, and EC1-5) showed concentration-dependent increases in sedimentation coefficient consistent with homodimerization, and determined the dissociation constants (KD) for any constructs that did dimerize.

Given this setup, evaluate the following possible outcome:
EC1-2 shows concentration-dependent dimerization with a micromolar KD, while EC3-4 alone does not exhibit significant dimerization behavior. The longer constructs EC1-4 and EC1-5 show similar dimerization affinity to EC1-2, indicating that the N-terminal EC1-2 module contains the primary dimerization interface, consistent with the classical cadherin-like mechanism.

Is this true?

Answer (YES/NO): NO